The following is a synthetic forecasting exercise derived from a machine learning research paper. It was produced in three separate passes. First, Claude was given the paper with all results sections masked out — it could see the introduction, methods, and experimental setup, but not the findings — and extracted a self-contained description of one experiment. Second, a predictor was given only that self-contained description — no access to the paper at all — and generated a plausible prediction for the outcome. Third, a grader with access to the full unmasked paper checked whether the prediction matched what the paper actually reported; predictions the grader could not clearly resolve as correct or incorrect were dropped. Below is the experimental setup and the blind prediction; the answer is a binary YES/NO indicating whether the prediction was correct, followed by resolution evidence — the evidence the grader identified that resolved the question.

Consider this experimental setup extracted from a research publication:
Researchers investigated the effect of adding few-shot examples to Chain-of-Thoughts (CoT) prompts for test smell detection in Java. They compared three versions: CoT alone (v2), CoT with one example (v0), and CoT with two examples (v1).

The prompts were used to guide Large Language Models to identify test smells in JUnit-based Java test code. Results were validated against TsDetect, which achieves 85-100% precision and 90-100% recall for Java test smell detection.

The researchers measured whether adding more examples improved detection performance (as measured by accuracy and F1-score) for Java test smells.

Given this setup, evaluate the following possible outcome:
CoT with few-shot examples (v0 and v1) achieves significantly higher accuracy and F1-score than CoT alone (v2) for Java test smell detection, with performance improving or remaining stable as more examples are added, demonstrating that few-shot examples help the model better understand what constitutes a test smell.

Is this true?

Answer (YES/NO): NO